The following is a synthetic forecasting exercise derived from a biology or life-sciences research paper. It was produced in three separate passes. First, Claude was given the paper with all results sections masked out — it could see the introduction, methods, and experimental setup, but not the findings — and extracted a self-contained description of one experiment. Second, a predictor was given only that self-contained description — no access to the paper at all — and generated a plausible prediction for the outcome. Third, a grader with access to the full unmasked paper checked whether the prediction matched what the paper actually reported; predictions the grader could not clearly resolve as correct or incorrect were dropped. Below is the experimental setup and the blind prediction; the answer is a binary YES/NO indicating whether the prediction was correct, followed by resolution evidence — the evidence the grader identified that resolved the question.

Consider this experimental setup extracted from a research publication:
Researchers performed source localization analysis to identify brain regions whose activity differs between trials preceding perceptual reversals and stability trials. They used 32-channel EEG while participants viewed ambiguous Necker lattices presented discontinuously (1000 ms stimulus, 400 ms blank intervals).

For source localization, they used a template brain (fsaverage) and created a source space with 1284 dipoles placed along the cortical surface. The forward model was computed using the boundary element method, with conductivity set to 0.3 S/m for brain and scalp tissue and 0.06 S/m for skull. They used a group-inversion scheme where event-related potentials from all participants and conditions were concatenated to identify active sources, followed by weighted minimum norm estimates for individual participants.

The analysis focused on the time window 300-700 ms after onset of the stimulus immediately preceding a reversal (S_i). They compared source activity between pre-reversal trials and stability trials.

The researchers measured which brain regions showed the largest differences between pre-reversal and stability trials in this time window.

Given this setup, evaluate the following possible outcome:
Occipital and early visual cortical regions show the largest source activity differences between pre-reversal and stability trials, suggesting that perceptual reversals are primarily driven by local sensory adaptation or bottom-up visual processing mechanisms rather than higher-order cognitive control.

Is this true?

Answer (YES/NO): NO